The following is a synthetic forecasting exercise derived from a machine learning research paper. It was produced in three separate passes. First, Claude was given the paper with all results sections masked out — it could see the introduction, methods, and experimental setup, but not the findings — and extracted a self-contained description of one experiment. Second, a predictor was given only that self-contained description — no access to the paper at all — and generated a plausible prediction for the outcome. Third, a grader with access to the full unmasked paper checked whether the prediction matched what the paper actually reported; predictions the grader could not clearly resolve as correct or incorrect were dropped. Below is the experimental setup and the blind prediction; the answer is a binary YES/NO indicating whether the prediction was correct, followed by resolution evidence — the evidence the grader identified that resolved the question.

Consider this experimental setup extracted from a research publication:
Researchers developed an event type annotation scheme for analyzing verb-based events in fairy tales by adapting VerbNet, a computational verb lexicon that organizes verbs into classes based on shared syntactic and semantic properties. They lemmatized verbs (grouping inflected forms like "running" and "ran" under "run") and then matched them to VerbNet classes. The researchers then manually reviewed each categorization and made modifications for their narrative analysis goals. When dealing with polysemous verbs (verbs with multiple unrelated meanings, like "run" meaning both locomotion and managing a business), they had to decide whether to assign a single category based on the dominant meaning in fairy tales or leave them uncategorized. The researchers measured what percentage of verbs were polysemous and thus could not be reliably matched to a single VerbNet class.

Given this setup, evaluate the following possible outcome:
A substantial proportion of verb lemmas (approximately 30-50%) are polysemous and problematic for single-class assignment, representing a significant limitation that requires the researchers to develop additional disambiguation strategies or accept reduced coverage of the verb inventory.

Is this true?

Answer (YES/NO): NO